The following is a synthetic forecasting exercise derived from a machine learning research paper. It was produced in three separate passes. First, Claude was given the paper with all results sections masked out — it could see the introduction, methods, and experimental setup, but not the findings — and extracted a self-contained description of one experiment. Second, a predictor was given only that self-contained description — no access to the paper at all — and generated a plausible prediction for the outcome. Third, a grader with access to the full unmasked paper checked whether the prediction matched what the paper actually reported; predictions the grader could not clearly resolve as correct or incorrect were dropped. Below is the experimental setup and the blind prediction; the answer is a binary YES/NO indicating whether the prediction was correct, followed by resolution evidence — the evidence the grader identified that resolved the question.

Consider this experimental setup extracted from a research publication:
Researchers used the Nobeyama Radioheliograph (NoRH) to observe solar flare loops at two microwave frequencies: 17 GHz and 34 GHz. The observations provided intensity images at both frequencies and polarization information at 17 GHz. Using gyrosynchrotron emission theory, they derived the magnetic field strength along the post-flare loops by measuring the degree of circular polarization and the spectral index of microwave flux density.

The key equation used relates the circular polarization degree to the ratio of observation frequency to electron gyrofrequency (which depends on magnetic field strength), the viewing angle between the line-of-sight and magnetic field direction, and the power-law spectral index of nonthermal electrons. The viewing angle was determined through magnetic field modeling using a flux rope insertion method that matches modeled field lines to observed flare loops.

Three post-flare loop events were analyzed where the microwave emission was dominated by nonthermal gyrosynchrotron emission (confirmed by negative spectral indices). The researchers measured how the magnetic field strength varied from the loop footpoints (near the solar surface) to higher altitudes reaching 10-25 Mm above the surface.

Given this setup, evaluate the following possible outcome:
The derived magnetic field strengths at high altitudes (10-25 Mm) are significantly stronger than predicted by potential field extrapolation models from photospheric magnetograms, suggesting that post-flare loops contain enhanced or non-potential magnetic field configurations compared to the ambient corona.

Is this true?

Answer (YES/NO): NO